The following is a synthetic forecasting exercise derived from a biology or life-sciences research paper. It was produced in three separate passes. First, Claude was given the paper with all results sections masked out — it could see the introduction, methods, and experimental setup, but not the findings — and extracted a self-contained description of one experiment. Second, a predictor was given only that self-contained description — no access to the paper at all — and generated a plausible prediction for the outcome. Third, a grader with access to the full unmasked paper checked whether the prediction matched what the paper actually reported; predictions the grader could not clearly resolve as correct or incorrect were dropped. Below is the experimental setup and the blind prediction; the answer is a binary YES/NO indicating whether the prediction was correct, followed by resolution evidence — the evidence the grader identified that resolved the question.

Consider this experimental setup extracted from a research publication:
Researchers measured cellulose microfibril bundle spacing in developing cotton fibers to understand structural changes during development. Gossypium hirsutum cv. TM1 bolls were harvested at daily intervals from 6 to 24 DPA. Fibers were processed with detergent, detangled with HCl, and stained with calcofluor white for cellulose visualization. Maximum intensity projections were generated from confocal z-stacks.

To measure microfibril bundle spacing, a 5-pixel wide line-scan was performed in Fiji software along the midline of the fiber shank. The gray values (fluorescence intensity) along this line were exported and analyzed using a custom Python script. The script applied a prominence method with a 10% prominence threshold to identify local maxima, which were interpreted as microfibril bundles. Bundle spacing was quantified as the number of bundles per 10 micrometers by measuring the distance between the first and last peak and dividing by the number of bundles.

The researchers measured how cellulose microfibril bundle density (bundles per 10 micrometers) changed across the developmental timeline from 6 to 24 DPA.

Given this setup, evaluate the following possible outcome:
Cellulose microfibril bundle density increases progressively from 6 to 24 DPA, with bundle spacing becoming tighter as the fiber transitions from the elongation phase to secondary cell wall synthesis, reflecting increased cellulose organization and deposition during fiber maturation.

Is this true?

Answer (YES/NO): NO